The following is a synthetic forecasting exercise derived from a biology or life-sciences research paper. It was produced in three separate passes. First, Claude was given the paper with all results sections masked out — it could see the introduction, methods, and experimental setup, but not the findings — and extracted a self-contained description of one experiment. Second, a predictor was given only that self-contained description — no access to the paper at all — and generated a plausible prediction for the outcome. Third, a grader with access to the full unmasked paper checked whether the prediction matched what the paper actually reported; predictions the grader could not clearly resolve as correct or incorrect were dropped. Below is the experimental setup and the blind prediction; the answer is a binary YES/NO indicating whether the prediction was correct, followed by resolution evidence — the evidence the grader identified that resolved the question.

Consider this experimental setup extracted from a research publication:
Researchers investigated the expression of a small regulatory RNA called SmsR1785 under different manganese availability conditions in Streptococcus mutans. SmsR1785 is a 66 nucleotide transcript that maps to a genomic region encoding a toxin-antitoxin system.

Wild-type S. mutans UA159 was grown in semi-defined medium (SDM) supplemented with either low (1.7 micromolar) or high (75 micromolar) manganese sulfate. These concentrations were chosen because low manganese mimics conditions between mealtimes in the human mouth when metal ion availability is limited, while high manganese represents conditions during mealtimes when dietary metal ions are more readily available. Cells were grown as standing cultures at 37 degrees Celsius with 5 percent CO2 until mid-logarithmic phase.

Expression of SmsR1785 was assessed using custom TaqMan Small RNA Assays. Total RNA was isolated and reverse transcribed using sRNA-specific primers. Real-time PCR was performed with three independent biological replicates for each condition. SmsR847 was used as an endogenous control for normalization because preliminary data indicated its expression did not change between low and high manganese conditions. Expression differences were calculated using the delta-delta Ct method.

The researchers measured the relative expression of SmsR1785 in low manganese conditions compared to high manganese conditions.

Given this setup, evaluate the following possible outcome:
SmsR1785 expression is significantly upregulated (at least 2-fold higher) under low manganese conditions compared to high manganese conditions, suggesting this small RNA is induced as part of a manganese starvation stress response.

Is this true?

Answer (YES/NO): NO